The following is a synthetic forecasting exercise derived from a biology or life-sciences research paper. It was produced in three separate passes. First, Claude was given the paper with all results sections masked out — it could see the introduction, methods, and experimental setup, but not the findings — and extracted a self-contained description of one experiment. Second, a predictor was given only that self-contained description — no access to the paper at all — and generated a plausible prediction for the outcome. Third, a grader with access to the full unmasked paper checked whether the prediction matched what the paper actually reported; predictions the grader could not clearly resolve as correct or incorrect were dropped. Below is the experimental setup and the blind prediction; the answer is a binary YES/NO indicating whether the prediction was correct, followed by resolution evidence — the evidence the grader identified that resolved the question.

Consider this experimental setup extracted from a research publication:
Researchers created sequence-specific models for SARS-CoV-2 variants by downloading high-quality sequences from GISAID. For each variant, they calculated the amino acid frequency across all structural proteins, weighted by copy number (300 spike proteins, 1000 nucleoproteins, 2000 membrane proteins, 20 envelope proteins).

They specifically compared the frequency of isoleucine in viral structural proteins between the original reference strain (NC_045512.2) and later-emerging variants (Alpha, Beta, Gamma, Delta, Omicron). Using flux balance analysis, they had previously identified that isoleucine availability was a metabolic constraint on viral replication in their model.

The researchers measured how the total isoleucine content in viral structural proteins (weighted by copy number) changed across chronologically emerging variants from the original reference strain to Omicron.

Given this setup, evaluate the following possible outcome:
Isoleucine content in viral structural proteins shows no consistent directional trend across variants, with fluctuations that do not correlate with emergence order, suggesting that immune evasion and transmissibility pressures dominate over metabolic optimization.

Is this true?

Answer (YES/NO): NO